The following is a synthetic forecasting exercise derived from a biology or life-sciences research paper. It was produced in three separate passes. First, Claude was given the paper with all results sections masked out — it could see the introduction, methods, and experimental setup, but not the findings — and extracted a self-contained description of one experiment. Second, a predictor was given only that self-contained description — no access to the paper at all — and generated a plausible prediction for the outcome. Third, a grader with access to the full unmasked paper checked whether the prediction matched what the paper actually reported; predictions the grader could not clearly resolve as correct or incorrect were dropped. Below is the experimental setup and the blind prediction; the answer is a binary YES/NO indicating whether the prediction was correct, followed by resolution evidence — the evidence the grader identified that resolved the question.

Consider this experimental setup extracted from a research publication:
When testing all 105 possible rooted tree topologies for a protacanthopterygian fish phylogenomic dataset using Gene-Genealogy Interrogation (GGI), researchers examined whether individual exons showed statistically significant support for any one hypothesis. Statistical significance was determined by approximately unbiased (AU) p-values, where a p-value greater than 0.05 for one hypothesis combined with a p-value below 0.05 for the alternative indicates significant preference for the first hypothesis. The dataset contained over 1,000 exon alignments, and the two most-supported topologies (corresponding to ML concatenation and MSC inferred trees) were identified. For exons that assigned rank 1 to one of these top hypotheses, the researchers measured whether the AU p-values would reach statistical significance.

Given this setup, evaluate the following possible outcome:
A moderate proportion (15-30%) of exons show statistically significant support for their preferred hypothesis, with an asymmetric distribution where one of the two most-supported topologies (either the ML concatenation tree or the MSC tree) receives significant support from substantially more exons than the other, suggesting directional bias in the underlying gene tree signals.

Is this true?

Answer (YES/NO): NO